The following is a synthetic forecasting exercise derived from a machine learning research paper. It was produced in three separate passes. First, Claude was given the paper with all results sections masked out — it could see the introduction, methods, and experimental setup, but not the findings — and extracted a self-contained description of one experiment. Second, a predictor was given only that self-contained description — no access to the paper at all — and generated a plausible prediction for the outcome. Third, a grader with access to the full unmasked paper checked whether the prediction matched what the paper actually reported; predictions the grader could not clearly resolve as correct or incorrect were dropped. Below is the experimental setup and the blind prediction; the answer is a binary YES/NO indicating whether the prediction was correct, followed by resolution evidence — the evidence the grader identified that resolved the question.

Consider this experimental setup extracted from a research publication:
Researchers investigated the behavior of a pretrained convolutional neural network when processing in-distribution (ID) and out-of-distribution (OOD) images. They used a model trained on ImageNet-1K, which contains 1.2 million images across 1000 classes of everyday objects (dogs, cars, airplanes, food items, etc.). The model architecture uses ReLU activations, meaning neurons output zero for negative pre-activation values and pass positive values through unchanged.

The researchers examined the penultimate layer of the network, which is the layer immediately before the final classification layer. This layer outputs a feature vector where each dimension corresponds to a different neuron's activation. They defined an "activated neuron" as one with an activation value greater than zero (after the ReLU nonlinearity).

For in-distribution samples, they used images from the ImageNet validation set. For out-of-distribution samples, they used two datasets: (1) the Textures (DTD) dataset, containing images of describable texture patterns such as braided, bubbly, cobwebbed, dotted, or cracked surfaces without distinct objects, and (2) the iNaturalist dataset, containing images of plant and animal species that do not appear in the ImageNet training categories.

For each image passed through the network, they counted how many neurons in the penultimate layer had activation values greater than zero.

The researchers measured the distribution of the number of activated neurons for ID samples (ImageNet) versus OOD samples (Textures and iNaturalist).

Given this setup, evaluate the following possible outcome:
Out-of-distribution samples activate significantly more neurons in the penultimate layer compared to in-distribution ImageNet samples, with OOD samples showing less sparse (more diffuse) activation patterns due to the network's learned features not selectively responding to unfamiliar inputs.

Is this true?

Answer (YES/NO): NO